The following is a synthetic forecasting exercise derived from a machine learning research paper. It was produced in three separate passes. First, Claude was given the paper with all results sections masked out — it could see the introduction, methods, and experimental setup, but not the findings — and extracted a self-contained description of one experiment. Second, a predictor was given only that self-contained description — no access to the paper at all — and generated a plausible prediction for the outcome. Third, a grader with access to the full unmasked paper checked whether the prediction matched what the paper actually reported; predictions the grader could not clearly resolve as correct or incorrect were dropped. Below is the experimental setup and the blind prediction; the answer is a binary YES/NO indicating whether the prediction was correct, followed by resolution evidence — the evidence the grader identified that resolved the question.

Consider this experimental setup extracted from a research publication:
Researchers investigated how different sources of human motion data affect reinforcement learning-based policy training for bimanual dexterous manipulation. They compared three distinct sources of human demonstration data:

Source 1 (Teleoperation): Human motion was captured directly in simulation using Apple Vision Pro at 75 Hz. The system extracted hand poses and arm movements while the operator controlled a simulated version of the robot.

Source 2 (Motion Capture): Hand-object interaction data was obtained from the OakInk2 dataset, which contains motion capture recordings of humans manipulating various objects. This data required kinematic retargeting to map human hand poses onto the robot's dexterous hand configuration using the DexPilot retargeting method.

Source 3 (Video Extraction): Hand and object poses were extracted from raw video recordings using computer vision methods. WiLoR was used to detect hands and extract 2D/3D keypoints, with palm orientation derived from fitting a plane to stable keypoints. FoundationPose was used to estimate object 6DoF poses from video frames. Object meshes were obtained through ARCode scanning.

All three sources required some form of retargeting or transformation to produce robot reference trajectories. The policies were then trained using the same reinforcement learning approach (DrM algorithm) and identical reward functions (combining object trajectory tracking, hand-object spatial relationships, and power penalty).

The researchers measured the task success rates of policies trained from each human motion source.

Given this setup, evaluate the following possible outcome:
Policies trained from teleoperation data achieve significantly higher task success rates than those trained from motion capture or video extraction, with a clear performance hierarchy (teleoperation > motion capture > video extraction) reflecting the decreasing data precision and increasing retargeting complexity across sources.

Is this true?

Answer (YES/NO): NO